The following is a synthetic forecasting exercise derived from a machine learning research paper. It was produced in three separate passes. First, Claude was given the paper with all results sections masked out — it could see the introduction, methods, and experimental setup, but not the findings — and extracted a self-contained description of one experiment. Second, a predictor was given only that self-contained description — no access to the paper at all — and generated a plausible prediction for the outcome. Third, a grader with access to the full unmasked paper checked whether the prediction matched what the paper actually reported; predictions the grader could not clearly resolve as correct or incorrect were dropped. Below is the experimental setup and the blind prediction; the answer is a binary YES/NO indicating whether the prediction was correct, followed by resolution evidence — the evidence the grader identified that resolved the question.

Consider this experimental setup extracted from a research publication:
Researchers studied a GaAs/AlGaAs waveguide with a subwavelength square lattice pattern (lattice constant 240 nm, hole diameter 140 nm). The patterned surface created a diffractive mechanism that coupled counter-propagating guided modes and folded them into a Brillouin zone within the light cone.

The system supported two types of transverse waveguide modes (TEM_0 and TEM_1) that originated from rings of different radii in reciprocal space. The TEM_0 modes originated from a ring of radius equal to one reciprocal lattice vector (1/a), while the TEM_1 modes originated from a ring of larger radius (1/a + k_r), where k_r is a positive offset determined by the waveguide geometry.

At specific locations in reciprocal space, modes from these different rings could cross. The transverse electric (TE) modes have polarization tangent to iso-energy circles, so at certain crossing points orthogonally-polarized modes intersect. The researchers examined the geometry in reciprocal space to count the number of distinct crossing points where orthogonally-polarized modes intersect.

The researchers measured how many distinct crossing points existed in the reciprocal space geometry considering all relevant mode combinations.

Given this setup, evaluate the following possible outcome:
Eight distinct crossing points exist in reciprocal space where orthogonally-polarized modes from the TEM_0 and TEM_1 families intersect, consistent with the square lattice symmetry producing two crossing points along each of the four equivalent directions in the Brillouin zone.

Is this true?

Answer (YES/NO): NO